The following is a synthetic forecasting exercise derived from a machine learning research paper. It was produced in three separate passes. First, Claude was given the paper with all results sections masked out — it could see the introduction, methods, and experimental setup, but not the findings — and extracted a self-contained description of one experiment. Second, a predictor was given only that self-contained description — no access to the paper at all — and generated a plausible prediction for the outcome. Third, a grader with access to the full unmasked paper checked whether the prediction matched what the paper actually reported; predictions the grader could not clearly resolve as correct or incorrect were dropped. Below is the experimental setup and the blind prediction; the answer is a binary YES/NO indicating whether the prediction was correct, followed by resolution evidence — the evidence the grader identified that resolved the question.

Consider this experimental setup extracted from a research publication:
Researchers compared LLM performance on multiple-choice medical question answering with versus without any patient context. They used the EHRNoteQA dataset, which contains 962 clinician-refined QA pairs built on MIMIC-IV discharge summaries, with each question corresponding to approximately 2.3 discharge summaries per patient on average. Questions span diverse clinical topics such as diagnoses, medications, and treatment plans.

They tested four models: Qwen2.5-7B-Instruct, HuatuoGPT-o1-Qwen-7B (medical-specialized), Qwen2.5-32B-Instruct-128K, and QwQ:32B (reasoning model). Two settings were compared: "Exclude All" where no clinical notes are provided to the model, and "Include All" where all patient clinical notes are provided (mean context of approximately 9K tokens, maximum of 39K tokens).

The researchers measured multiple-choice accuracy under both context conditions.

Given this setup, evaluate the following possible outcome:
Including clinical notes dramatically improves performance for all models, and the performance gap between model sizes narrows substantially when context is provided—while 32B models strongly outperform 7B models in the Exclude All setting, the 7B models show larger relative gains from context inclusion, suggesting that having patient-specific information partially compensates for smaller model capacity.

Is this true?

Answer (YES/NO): NO